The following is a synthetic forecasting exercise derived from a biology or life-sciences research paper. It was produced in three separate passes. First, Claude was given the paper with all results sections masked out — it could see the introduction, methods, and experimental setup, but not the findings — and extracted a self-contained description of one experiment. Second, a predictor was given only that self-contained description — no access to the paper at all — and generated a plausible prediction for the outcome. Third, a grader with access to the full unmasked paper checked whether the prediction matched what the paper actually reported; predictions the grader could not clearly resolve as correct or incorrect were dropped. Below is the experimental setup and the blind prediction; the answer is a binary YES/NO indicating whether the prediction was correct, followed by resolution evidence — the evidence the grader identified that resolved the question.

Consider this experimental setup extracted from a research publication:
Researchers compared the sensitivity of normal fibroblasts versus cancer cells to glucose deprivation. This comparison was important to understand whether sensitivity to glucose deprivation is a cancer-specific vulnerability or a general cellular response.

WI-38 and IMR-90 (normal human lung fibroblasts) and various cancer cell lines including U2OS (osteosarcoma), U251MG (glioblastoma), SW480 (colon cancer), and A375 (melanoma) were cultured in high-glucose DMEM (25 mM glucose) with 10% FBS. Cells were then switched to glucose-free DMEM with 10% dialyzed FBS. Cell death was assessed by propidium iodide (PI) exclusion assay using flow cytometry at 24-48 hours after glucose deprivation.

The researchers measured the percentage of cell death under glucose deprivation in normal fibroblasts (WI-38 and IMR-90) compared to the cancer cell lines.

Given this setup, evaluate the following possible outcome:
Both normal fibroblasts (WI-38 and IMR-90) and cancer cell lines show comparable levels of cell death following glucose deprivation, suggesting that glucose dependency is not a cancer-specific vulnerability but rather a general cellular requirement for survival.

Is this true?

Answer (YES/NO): NO